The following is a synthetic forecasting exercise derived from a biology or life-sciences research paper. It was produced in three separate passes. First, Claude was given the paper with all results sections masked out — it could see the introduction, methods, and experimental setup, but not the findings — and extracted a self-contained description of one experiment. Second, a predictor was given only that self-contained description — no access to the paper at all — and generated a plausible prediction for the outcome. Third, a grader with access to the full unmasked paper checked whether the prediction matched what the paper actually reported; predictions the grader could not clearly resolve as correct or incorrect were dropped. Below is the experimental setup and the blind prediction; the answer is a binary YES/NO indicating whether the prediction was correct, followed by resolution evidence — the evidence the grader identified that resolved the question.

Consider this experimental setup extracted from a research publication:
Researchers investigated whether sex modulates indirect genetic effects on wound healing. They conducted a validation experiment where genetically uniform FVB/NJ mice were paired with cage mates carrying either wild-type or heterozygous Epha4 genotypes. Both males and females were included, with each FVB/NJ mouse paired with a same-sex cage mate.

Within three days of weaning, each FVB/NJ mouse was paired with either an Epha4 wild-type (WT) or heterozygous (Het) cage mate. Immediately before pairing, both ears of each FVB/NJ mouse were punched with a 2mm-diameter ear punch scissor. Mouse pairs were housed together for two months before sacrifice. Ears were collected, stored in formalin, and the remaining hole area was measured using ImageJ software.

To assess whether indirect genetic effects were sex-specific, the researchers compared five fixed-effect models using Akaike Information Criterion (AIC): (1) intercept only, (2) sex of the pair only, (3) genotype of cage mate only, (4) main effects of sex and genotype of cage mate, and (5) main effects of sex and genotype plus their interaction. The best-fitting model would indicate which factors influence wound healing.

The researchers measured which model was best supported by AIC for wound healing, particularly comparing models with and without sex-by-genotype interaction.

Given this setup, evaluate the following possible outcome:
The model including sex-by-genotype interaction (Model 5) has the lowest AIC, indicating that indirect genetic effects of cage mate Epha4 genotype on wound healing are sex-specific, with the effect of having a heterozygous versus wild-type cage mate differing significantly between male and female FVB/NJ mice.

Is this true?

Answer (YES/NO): YES